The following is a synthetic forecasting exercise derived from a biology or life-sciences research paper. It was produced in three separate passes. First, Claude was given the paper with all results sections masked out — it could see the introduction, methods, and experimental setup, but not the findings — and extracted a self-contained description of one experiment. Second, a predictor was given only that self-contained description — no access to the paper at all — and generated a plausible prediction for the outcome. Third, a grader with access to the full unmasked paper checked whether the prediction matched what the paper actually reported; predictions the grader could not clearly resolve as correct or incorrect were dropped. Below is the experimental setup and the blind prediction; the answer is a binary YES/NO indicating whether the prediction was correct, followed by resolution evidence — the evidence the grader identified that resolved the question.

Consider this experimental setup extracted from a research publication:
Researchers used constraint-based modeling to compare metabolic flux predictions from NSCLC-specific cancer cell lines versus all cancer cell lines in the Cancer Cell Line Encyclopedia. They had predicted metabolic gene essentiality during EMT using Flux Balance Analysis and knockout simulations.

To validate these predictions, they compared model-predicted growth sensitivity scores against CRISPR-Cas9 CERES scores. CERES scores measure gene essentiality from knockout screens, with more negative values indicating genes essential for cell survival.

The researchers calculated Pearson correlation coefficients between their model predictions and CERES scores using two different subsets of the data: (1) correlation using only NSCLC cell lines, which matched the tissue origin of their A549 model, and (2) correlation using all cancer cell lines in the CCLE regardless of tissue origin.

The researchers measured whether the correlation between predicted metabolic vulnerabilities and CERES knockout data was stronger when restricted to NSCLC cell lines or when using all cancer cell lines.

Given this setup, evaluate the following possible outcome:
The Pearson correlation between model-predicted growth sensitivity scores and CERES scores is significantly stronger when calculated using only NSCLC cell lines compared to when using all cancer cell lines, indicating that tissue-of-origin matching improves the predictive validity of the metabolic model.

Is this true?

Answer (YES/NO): YES